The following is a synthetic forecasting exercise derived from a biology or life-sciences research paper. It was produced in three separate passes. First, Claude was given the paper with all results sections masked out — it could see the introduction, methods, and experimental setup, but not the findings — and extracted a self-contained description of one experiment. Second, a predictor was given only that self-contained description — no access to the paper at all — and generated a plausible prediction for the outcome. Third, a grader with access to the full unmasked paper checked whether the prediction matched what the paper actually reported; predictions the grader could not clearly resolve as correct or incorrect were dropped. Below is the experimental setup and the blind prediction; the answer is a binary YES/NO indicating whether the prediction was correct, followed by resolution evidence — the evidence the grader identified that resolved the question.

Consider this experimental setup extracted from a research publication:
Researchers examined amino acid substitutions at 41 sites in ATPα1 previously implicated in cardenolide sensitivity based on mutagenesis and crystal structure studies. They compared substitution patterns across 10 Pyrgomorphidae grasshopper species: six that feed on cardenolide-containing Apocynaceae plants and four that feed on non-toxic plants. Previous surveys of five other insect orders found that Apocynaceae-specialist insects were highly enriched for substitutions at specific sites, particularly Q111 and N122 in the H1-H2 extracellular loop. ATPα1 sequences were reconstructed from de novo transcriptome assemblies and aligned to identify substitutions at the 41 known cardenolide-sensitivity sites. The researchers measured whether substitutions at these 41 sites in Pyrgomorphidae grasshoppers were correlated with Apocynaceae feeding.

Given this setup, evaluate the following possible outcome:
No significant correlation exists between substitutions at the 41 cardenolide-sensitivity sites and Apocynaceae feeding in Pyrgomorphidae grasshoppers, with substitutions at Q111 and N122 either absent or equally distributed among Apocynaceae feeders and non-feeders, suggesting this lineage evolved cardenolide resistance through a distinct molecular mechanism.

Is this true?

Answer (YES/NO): NO